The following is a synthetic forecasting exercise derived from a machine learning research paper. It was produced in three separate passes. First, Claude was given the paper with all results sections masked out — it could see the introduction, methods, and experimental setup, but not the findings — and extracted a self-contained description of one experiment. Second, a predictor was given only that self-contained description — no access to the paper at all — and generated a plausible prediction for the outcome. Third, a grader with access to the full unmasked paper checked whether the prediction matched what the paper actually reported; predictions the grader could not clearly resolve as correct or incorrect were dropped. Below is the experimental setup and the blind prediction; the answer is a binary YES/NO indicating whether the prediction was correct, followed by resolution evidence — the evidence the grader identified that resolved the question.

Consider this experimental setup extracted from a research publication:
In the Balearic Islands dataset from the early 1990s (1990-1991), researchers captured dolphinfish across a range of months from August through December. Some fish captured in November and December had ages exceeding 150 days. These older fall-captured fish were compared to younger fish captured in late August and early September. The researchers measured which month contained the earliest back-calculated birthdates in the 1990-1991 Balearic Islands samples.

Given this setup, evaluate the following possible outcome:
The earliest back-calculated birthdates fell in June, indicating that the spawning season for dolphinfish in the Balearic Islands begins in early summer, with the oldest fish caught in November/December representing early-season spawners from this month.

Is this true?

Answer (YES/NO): NO